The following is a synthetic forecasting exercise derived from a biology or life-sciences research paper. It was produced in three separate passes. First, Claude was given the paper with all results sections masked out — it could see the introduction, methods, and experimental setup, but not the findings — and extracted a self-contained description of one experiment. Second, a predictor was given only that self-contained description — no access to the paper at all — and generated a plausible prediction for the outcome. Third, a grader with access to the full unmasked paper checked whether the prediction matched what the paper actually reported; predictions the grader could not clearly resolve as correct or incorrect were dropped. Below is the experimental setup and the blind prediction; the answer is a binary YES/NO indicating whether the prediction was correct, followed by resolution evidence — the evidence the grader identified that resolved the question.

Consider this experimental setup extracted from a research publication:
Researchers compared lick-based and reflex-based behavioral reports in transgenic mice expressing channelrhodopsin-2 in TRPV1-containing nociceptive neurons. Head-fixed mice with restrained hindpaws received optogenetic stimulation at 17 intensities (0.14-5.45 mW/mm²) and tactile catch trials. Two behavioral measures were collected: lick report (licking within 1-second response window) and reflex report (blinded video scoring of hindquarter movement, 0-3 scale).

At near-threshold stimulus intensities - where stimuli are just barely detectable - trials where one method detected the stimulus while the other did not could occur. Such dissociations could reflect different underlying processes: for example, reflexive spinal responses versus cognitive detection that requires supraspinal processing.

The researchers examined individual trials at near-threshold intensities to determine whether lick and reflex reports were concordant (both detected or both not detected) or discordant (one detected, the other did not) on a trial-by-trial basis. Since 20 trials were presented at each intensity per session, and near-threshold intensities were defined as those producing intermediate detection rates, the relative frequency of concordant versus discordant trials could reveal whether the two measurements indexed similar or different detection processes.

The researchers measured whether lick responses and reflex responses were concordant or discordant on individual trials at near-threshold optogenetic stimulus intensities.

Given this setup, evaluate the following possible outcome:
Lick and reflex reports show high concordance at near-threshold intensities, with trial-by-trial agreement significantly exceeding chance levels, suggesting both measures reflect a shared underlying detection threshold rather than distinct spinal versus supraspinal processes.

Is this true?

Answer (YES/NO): NO